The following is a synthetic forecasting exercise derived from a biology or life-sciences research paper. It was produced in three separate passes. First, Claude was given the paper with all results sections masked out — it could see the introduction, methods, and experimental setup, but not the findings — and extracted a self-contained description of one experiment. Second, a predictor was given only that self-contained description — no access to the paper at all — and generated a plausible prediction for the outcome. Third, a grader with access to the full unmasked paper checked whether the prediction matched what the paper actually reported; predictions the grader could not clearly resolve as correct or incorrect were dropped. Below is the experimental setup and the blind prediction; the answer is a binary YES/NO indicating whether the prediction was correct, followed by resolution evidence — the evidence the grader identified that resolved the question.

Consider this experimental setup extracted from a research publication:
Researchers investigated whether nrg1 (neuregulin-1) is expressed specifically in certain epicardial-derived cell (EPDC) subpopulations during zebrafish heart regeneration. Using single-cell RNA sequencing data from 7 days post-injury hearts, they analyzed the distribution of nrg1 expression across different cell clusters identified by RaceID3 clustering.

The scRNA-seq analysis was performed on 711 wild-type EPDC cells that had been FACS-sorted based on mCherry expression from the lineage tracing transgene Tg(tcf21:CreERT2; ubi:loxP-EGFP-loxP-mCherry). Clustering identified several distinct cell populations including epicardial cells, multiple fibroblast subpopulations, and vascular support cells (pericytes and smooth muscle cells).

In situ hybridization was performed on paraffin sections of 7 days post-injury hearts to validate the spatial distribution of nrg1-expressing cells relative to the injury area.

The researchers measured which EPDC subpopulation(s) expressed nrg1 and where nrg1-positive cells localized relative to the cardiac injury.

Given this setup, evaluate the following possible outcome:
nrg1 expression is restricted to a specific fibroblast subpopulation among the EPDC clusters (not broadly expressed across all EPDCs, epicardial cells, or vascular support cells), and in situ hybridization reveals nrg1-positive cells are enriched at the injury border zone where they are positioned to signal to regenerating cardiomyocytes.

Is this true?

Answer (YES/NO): NO